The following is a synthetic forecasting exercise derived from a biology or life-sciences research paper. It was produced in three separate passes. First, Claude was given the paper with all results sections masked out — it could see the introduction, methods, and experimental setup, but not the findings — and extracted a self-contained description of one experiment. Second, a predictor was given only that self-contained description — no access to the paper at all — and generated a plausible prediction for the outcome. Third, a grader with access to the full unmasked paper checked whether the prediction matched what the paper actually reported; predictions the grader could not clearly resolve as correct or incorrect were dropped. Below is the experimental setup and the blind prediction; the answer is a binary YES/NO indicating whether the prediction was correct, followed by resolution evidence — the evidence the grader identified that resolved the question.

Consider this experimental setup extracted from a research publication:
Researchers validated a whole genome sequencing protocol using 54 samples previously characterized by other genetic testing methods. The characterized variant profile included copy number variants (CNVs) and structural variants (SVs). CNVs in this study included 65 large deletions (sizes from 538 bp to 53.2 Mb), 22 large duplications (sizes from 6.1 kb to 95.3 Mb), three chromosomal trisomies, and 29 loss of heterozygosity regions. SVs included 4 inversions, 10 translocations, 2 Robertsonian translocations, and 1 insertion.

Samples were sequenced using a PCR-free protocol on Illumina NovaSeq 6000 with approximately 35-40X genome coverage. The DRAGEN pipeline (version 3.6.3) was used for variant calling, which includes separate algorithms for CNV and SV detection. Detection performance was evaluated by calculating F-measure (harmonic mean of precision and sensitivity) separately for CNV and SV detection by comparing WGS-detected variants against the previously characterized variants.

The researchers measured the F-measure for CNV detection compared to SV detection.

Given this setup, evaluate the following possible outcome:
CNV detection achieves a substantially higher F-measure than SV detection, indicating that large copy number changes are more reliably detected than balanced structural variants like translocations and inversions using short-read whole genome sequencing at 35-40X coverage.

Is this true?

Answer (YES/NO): YES